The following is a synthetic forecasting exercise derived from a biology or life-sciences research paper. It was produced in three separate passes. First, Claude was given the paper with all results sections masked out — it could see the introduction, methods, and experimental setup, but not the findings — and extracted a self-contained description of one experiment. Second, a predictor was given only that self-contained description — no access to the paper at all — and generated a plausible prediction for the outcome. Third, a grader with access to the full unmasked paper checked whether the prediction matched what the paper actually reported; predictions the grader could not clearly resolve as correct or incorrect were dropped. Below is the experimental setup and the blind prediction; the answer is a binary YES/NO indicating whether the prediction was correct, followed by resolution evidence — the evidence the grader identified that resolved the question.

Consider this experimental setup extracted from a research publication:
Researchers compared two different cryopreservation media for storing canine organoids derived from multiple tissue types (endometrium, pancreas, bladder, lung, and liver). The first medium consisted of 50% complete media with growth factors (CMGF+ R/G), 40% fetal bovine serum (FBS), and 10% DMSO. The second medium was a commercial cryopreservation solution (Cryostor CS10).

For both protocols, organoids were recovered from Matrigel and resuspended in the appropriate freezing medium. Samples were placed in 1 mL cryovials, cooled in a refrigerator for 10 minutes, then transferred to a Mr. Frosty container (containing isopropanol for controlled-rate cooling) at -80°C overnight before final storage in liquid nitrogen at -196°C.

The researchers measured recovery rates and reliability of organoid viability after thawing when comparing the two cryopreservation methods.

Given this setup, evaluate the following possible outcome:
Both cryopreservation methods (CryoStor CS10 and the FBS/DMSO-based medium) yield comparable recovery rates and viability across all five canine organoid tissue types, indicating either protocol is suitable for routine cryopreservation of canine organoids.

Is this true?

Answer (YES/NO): NO